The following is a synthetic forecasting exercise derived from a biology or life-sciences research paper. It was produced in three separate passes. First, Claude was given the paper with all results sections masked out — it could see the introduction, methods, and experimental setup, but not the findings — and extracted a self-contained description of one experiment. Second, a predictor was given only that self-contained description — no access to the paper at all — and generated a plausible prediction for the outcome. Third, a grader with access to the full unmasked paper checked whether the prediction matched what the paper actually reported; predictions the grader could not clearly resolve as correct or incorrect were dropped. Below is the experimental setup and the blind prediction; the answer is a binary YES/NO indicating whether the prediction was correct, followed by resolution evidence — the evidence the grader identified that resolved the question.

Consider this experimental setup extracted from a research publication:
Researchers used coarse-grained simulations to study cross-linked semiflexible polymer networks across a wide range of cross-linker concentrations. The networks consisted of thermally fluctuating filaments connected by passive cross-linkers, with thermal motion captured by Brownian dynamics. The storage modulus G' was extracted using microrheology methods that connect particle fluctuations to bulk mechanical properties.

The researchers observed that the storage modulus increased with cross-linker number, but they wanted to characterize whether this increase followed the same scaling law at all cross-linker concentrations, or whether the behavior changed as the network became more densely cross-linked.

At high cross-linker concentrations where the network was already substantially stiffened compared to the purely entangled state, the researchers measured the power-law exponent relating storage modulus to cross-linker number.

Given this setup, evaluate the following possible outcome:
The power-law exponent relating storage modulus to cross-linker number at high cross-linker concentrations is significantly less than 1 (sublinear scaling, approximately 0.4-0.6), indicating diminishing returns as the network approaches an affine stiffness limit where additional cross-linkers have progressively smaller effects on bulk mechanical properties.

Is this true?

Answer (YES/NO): YES